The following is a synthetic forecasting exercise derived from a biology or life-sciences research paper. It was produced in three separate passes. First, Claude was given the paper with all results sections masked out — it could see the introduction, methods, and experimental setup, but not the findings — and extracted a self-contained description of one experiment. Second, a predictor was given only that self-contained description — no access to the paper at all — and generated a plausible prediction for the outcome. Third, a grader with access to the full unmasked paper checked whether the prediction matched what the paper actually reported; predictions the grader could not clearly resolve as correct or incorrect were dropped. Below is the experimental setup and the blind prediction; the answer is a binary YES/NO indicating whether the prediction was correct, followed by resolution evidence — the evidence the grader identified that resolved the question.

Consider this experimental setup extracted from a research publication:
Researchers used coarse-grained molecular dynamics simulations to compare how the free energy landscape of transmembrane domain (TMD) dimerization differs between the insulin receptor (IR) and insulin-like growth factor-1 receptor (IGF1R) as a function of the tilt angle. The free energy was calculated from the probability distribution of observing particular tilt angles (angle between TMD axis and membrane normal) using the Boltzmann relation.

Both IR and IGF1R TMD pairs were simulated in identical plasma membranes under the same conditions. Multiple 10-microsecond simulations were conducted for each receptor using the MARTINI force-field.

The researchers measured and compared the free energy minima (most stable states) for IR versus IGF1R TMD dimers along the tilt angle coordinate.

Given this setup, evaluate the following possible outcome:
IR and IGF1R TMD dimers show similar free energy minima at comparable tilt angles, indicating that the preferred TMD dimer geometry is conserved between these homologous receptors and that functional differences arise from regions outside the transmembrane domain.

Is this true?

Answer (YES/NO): NO